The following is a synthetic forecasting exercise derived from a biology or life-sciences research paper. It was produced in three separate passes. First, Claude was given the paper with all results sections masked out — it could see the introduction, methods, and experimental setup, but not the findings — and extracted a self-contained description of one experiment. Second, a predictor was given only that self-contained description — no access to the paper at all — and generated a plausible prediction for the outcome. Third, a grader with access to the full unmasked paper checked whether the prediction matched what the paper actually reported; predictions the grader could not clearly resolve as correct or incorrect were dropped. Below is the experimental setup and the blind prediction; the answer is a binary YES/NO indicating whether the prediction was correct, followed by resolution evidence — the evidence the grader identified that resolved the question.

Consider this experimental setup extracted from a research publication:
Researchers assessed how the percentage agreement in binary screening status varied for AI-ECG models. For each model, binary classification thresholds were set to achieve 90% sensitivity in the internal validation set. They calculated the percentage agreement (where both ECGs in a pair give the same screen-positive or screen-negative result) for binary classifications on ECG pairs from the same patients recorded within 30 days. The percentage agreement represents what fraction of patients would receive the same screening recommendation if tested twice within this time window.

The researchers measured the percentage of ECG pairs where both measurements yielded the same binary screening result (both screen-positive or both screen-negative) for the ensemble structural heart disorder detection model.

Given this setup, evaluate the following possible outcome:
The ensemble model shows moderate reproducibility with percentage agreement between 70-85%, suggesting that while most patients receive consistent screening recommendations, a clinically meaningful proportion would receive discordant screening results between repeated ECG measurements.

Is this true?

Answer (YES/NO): NO